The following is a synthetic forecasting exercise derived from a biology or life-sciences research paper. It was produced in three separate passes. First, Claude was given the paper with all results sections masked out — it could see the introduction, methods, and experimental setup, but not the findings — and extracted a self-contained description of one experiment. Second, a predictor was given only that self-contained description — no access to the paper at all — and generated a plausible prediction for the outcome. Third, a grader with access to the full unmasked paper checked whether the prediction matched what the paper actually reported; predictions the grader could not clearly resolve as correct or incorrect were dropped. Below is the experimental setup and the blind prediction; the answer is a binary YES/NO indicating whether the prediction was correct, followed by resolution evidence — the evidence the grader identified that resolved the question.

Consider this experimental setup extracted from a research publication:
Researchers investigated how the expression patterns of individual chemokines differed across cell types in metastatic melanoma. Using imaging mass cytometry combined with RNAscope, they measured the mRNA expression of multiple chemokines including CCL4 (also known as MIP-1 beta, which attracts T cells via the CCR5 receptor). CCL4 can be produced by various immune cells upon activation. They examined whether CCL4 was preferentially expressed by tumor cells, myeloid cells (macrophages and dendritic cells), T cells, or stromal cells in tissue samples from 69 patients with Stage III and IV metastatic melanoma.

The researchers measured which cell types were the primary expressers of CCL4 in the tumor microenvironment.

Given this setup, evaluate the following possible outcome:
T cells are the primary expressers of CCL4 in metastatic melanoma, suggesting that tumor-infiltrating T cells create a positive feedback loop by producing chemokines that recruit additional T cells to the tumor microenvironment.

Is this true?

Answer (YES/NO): YES